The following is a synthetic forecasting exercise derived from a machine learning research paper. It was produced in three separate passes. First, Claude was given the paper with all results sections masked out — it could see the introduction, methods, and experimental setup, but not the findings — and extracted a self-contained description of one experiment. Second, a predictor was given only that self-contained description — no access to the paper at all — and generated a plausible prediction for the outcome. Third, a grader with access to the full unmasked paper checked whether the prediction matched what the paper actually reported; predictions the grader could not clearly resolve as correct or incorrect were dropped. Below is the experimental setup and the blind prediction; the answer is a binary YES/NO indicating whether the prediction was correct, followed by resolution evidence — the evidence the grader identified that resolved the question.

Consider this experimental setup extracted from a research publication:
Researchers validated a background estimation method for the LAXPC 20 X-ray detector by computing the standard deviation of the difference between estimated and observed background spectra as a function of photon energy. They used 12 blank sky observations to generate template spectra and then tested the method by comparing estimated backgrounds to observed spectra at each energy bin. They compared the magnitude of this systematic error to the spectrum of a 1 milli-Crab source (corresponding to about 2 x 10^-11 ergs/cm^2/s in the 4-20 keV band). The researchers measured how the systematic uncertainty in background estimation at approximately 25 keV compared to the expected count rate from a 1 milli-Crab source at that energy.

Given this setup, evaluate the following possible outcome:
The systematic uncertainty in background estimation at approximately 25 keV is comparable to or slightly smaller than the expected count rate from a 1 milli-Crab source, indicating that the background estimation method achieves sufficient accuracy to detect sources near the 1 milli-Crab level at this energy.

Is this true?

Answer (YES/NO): YES